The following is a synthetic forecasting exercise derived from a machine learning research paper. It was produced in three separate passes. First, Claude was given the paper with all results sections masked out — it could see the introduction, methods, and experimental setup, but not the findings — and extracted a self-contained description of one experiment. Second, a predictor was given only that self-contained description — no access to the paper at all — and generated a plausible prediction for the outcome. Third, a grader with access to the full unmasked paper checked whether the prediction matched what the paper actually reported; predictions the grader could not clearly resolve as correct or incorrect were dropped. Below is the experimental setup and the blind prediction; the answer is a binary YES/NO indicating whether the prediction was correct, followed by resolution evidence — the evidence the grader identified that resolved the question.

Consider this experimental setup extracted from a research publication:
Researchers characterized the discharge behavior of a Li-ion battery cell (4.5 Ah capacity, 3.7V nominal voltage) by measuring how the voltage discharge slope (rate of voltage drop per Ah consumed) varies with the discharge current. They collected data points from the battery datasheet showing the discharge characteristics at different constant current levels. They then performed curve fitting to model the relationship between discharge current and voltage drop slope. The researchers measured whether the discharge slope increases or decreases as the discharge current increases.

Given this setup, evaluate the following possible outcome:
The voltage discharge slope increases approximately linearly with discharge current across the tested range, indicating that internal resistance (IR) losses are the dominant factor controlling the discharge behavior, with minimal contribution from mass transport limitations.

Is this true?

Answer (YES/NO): NO